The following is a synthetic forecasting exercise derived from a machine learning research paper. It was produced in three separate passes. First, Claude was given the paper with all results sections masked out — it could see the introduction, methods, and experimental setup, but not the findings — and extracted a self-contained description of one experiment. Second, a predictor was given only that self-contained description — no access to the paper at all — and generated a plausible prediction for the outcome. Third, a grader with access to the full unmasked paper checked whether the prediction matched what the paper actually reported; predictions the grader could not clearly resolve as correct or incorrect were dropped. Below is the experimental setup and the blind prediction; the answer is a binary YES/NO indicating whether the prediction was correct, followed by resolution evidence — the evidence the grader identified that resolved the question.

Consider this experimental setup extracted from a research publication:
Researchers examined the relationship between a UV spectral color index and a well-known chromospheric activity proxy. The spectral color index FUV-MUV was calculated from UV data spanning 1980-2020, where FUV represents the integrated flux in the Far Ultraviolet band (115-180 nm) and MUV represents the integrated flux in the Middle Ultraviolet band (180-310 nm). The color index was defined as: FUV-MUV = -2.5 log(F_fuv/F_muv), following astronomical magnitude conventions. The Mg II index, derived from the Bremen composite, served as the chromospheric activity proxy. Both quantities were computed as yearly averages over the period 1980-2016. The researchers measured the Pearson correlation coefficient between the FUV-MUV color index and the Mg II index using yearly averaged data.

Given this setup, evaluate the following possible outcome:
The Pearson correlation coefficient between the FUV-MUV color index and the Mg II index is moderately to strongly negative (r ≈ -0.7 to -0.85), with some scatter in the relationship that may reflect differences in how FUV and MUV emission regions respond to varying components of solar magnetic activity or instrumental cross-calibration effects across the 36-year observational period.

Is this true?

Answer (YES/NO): NO